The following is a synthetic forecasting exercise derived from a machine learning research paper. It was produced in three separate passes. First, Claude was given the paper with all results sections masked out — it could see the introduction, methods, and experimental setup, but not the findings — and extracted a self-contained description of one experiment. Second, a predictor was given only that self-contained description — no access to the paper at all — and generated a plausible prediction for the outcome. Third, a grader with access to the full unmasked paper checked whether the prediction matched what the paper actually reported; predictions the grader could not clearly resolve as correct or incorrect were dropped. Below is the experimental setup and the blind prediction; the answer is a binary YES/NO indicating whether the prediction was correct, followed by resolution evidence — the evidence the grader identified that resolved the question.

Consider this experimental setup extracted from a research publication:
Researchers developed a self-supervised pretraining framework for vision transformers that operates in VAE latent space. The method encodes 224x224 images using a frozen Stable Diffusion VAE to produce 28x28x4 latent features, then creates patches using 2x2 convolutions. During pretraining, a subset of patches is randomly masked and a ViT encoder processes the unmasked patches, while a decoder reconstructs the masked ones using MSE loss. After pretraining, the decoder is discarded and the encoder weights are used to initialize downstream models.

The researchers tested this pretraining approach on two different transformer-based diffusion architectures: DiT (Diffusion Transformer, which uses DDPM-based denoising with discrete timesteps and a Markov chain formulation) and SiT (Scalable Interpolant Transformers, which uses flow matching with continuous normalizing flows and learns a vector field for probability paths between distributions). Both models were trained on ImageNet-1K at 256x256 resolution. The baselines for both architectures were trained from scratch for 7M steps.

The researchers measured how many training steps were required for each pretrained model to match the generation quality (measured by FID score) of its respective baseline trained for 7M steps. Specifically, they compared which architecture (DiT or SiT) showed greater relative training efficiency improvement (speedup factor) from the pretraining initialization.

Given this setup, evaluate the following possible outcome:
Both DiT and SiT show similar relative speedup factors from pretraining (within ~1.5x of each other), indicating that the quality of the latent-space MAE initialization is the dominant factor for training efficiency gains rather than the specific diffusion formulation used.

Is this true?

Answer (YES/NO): NO